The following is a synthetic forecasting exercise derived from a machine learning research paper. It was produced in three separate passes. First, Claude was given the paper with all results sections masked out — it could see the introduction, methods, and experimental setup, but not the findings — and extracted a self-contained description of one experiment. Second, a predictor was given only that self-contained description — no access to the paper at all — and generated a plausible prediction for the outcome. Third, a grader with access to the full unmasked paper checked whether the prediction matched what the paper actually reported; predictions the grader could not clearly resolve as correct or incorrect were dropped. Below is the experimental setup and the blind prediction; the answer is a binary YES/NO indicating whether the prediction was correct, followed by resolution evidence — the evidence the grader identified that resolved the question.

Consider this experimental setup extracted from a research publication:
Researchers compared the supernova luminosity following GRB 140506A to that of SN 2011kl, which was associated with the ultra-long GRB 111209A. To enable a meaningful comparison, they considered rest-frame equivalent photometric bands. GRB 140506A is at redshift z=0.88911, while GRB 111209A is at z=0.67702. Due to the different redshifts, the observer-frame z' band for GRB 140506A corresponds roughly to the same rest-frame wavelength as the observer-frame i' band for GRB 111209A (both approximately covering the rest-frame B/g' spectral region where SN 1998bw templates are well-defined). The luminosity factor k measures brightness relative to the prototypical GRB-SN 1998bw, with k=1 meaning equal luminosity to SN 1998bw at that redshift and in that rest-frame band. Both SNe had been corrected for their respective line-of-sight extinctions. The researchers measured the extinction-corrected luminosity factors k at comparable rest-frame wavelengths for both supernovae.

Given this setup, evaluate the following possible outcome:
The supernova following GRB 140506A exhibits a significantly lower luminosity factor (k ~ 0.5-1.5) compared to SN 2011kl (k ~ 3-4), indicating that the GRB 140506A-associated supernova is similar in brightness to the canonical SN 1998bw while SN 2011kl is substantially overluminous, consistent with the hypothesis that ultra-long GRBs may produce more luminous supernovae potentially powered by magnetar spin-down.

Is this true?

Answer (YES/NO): NO